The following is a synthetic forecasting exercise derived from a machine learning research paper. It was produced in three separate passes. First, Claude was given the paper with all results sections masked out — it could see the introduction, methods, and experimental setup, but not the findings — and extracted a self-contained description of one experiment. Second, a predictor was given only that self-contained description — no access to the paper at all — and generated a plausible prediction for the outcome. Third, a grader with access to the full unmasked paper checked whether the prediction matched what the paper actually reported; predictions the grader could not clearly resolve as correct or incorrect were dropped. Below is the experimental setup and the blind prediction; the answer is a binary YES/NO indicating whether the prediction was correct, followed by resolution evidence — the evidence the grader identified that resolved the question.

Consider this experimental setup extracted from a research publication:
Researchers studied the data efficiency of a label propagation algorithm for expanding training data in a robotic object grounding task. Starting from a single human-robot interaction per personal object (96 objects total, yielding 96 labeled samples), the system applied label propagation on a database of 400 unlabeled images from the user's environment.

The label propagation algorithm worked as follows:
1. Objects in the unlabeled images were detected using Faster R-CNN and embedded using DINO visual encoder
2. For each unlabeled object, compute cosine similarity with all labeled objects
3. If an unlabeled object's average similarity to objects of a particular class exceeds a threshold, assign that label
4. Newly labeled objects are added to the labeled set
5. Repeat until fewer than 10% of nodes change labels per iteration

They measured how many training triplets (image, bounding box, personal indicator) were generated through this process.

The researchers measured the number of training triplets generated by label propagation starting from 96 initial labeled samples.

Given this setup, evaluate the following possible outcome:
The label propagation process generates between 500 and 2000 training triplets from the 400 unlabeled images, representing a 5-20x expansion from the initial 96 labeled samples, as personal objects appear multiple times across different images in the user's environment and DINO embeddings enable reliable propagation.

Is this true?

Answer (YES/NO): NO